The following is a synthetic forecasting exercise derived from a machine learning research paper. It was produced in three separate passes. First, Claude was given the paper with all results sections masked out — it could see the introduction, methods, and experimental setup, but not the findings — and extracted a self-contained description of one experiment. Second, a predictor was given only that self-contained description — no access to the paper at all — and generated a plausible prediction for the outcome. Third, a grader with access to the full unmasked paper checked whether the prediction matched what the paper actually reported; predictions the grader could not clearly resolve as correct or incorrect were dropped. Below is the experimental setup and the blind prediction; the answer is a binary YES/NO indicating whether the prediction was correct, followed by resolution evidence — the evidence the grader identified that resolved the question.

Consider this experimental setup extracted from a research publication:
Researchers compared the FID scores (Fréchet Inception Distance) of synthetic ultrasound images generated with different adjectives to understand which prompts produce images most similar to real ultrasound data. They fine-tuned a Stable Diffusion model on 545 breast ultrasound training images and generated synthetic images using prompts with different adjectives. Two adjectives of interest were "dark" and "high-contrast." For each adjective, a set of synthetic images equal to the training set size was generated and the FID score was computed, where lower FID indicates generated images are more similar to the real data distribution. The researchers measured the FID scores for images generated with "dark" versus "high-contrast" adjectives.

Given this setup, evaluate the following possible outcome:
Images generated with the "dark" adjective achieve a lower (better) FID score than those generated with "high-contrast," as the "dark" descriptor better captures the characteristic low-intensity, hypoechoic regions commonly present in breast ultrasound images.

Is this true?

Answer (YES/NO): YES